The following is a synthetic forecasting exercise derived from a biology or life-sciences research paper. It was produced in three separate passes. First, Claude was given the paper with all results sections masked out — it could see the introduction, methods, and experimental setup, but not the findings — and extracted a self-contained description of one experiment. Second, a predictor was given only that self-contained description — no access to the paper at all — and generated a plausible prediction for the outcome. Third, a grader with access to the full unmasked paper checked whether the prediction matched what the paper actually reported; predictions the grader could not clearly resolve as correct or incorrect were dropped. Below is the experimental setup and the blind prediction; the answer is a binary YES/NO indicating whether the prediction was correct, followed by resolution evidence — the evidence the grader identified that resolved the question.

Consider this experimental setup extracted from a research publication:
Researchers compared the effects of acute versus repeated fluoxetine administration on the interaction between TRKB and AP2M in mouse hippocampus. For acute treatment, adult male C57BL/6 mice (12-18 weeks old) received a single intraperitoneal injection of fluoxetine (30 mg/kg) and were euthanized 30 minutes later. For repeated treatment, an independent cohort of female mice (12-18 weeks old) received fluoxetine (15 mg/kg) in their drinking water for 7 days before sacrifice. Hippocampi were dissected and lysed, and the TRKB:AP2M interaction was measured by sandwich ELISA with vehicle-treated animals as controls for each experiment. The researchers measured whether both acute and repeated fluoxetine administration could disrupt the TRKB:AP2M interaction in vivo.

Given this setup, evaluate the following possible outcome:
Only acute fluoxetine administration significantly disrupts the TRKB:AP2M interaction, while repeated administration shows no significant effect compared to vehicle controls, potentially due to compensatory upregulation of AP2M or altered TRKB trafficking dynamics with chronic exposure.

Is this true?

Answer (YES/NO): NO